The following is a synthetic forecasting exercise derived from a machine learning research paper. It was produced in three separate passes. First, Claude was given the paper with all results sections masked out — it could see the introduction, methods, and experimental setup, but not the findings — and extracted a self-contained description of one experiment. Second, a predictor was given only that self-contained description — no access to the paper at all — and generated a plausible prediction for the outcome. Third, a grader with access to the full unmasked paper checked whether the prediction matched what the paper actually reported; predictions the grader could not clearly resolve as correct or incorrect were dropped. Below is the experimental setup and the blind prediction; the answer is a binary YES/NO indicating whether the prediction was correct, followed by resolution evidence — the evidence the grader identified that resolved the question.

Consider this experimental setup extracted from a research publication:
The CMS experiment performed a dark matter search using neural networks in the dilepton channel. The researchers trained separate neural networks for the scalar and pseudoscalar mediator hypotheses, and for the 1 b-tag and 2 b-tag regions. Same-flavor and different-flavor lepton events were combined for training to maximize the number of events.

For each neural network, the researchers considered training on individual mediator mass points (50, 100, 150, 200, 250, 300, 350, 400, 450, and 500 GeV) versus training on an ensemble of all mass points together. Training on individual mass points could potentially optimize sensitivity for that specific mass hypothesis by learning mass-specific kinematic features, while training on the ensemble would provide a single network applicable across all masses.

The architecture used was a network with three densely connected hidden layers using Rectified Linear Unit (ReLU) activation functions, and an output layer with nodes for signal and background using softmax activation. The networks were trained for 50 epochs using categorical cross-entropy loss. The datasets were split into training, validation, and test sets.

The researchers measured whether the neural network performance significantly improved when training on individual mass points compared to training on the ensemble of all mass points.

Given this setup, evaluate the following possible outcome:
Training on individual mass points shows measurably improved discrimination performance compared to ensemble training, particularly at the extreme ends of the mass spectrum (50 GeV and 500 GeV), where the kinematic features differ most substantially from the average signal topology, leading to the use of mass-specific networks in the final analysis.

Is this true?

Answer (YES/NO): NO